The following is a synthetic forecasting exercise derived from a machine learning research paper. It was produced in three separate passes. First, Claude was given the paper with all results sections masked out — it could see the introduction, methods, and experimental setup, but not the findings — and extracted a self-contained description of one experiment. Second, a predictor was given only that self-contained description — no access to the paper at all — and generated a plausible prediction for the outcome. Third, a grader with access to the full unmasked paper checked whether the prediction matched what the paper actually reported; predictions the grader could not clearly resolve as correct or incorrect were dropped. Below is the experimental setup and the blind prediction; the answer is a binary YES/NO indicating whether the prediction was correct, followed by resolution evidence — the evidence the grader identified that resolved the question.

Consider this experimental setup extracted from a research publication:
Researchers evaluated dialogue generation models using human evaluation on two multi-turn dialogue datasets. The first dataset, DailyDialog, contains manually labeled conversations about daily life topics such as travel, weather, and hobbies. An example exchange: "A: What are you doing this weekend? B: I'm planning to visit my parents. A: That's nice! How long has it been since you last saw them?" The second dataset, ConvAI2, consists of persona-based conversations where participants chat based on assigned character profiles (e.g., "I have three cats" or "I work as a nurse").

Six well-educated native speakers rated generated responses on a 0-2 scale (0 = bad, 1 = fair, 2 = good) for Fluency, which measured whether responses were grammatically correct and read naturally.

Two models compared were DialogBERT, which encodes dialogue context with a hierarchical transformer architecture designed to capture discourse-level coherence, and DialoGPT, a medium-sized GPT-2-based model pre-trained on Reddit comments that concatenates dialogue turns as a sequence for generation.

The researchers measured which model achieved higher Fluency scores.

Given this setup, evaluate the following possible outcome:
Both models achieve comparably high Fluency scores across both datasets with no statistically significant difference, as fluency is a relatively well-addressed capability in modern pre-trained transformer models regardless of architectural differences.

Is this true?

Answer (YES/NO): NO